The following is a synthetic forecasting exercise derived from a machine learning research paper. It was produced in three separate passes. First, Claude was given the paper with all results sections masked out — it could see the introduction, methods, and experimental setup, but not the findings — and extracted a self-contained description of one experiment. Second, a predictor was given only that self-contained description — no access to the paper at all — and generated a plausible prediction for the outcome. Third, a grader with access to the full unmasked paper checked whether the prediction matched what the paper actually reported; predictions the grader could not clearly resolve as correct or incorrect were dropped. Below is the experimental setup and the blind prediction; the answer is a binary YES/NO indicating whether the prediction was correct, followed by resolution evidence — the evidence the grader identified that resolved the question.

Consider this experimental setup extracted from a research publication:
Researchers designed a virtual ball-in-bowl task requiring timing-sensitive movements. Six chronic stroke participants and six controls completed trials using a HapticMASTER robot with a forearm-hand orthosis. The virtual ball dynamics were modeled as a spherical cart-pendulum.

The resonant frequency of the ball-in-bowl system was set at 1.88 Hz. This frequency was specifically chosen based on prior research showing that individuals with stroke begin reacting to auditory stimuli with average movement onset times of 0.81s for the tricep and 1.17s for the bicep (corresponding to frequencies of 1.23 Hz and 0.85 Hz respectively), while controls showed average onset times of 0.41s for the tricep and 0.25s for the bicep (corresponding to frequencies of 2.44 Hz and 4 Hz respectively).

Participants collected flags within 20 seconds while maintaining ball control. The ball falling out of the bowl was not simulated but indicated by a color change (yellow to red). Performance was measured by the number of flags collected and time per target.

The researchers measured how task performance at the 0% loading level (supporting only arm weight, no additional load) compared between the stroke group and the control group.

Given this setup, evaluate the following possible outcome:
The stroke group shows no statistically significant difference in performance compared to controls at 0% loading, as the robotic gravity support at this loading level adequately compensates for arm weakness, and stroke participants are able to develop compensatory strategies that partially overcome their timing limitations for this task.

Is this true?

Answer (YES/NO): NO